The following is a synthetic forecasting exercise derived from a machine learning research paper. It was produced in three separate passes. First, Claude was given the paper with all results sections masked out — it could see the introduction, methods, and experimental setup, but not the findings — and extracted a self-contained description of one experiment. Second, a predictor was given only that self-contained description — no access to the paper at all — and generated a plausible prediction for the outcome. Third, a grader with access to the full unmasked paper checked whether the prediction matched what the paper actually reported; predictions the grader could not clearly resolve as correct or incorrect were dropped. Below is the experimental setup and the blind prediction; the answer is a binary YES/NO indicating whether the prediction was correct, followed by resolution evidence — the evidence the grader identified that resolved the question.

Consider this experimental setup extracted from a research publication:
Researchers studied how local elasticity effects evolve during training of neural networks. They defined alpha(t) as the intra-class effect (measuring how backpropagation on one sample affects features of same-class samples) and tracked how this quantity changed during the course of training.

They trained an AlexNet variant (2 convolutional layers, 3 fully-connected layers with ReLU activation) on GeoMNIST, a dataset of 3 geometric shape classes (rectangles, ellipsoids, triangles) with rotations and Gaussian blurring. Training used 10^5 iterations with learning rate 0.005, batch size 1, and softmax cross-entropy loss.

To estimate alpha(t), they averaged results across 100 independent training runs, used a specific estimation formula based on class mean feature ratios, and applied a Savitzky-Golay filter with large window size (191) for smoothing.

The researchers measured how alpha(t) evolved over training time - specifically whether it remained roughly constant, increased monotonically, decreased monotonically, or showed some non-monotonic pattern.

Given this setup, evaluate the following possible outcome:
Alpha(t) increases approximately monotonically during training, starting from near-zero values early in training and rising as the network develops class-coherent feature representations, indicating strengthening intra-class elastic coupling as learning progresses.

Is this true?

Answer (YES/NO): NO